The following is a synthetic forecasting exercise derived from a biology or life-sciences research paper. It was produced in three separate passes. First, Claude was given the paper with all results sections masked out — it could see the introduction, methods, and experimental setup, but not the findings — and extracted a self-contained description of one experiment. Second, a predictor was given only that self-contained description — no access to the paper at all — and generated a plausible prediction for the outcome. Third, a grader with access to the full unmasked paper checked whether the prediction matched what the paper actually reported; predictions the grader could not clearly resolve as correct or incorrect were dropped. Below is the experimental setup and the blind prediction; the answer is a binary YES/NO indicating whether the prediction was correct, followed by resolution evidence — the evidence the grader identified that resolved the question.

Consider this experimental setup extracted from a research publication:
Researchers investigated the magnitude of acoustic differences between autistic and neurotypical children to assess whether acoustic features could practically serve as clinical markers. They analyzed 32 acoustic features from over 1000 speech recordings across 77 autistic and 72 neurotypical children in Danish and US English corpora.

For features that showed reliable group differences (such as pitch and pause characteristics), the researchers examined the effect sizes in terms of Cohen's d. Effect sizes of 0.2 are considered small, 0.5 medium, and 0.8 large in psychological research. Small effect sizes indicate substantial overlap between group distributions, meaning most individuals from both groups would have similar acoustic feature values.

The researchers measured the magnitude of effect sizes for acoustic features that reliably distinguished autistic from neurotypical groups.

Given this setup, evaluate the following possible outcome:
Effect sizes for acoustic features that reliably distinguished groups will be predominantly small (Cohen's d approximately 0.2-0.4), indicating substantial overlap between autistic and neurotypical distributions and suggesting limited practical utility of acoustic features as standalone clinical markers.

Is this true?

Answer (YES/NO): NO